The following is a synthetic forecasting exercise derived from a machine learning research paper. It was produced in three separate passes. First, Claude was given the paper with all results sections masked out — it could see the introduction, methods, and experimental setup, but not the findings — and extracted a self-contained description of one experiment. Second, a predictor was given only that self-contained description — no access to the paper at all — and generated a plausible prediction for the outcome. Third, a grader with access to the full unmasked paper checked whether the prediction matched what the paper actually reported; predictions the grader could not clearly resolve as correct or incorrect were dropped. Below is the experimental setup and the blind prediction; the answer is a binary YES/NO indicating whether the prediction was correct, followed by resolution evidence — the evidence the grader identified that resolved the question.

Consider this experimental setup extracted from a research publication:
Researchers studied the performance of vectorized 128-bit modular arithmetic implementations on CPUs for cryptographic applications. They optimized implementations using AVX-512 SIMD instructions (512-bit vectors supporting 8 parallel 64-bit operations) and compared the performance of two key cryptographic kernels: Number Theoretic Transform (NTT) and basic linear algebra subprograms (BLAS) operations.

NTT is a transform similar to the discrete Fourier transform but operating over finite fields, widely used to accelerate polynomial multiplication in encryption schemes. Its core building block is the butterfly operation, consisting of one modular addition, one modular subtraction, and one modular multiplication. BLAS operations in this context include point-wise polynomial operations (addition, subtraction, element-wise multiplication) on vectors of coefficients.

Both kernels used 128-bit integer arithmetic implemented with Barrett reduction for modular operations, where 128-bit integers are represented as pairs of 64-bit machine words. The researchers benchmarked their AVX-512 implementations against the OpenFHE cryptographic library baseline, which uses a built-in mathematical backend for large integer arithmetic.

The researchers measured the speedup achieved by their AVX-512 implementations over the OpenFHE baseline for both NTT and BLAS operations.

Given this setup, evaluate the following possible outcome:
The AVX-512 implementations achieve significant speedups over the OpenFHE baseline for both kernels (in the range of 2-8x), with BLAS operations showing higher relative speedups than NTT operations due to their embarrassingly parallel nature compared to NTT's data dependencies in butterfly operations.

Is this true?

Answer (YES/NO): NO